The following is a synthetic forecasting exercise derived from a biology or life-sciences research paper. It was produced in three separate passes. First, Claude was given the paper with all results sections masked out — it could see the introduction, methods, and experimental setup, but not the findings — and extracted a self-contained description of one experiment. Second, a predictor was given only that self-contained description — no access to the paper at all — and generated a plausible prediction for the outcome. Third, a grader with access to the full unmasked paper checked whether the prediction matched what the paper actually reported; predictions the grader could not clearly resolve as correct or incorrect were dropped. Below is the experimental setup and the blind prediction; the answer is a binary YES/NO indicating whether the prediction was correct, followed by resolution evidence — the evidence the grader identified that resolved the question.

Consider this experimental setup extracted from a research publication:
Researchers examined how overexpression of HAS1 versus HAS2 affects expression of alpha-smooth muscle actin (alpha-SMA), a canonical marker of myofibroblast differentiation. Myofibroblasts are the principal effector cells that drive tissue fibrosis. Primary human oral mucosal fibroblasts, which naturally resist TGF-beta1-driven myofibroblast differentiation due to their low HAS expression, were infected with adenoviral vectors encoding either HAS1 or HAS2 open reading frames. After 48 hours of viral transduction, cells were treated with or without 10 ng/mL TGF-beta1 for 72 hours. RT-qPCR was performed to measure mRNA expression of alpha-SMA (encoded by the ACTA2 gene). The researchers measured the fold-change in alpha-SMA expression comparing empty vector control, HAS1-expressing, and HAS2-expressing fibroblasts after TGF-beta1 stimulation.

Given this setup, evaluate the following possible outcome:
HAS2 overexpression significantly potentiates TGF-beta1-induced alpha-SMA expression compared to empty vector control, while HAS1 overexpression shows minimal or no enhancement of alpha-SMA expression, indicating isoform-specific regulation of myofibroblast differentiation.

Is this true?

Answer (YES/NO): YES